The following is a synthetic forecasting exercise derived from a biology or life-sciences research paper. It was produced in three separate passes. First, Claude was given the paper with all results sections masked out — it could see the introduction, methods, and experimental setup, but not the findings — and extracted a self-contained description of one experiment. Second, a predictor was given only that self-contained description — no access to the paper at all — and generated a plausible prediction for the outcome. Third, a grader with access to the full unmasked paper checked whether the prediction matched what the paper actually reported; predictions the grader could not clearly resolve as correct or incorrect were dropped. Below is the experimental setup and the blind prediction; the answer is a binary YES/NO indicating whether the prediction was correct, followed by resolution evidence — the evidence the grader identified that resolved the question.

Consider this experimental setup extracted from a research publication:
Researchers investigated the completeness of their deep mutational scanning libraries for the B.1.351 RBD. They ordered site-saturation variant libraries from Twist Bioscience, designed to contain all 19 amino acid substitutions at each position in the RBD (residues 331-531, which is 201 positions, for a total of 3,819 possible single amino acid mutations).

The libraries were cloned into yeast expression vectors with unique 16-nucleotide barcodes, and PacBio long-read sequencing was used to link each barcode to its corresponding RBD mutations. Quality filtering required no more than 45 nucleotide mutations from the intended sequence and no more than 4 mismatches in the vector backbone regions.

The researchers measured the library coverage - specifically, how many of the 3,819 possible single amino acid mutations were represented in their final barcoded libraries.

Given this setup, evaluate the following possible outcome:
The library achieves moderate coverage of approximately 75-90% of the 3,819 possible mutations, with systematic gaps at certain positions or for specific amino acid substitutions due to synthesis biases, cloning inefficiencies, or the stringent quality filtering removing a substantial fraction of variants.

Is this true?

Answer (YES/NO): NO